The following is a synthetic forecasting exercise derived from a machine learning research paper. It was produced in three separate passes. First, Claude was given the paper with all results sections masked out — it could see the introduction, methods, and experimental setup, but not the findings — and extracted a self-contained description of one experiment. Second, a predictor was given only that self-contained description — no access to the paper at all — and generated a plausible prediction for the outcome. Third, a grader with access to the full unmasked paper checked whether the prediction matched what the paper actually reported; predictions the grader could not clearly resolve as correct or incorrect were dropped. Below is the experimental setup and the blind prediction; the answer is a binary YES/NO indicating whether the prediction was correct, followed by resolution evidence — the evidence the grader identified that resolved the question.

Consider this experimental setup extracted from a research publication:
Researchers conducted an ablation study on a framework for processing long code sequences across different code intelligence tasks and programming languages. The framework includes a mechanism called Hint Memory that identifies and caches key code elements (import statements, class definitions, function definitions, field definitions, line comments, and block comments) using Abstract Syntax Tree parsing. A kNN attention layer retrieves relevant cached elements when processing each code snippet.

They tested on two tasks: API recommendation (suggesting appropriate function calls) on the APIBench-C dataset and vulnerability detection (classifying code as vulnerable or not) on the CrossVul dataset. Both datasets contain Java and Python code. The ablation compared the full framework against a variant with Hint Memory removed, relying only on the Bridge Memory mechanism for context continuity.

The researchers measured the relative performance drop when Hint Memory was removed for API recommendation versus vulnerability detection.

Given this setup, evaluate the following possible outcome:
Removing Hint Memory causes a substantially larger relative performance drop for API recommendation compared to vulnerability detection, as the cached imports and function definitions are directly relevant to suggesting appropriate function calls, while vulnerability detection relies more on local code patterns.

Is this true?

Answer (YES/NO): NO